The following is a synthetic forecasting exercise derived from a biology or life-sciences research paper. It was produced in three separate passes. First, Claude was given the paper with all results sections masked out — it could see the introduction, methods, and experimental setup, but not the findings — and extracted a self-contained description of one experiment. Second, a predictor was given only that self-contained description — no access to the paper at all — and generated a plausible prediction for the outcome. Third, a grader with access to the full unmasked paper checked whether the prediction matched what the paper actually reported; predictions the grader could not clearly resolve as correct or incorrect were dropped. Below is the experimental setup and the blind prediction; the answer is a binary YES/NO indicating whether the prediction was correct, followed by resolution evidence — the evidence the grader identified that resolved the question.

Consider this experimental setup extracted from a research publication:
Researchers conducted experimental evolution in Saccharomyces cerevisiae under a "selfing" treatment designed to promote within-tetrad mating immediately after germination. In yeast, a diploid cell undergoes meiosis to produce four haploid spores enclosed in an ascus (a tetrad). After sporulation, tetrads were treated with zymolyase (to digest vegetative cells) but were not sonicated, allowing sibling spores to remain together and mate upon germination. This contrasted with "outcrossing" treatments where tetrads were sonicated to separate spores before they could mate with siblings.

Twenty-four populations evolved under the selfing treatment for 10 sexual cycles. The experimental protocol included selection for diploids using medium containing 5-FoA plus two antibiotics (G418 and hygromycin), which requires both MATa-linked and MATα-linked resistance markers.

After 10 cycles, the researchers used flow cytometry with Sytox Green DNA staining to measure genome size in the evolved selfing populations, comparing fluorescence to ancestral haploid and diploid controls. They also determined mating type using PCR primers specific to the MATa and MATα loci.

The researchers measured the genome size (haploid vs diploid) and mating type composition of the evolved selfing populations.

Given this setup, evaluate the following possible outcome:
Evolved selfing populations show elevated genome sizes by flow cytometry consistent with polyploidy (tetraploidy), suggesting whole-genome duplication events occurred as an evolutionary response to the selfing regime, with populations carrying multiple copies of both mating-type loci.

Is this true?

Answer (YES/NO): NO